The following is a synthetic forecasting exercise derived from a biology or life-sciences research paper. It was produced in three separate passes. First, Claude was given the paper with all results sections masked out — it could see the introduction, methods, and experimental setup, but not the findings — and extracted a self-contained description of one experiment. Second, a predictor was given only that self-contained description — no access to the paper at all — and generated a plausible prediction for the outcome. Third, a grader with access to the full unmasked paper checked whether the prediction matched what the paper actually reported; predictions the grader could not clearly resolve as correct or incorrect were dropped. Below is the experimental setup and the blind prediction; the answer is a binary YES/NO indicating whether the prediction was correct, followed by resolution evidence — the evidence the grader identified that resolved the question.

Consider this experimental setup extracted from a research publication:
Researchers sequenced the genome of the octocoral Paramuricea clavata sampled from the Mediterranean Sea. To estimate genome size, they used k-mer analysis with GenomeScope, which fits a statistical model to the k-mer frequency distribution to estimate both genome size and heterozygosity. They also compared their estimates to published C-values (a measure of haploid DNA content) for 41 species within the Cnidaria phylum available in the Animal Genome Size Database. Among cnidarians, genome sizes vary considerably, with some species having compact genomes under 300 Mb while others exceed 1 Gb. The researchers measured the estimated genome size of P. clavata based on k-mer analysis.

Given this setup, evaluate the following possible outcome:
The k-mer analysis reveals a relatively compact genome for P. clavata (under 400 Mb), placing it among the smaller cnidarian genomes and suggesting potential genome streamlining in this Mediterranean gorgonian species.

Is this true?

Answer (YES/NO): NO